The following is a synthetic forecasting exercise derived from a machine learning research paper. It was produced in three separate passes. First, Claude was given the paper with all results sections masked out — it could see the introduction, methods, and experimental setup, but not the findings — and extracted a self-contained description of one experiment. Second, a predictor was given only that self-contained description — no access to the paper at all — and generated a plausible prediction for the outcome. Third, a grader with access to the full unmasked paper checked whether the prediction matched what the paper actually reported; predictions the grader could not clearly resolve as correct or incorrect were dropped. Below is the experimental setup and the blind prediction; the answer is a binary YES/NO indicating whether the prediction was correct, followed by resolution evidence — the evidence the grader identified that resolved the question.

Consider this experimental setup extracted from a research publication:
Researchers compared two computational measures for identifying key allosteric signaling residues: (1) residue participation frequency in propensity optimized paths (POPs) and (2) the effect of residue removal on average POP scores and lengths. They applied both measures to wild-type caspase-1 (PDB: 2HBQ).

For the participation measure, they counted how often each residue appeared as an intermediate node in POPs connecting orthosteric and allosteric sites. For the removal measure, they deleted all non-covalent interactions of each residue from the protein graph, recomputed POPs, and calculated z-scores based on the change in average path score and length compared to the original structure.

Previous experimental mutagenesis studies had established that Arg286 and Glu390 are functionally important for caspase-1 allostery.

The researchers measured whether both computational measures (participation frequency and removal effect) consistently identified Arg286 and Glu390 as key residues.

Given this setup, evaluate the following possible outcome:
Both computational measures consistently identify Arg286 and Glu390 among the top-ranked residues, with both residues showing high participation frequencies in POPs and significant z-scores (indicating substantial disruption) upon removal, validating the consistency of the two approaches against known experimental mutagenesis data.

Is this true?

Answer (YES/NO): NO